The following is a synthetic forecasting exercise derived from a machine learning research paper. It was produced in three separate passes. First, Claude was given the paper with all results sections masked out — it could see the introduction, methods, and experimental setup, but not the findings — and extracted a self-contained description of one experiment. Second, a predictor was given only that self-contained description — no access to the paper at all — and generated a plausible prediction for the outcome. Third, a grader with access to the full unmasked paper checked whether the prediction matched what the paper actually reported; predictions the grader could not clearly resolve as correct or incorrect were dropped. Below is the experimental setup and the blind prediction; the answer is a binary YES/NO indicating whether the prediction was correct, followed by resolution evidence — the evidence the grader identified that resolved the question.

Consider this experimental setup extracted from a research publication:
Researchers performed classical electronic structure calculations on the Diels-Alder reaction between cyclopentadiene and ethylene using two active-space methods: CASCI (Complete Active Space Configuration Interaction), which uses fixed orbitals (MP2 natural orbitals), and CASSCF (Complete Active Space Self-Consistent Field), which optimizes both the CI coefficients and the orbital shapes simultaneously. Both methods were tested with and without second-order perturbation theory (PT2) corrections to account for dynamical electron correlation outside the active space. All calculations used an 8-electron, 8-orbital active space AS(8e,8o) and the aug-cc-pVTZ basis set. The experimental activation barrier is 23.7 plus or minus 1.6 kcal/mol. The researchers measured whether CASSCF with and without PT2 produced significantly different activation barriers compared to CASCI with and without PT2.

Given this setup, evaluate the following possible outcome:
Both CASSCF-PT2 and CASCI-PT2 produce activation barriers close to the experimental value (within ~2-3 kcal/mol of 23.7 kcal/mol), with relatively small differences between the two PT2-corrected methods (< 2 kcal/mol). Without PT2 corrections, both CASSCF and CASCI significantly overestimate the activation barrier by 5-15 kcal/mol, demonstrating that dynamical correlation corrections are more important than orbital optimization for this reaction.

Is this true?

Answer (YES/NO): NO